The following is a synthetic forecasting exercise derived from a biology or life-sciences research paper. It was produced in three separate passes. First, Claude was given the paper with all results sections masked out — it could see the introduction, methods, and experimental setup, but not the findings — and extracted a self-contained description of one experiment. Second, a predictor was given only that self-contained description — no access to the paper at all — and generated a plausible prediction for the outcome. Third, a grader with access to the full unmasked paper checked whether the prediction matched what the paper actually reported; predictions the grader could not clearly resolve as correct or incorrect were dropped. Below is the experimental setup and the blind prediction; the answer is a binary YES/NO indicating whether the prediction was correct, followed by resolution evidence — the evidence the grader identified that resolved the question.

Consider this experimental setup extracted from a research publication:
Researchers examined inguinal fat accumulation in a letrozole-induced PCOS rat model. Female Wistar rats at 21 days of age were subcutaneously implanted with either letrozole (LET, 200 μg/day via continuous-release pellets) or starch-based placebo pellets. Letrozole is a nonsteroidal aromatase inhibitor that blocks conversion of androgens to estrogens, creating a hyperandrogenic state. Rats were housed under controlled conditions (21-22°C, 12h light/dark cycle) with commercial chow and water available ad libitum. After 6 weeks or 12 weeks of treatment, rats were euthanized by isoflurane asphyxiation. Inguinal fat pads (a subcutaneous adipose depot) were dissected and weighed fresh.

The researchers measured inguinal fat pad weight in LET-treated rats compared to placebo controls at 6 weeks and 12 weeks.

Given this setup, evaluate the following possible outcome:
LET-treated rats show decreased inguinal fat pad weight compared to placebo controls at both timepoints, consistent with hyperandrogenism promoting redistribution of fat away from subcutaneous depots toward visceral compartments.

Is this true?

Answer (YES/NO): NO